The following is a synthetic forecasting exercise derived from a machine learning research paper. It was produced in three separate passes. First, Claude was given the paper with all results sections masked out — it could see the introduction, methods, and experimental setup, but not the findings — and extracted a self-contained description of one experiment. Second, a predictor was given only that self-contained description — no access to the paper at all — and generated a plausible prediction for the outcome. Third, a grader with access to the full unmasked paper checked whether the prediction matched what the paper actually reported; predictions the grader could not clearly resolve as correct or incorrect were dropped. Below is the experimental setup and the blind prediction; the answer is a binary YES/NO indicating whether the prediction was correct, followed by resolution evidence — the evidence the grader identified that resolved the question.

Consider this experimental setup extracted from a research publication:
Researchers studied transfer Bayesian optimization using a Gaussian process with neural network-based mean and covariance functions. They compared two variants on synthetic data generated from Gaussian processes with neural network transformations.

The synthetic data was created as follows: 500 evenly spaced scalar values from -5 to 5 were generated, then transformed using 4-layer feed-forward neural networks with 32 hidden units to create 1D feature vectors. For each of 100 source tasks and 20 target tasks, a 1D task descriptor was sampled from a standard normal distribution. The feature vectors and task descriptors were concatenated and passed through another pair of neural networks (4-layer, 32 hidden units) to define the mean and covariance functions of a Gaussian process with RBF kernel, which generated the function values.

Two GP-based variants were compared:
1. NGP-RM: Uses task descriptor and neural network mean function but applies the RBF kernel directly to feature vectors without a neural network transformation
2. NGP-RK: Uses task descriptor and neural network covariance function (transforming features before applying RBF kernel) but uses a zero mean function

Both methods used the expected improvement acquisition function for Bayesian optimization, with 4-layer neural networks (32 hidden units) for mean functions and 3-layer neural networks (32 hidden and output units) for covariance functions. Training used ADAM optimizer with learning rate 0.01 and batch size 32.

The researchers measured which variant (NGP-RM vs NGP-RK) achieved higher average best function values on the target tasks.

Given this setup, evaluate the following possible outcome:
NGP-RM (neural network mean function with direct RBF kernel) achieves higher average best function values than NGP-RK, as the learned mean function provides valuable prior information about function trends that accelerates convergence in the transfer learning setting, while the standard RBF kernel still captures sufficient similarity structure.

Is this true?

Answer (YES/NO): YES